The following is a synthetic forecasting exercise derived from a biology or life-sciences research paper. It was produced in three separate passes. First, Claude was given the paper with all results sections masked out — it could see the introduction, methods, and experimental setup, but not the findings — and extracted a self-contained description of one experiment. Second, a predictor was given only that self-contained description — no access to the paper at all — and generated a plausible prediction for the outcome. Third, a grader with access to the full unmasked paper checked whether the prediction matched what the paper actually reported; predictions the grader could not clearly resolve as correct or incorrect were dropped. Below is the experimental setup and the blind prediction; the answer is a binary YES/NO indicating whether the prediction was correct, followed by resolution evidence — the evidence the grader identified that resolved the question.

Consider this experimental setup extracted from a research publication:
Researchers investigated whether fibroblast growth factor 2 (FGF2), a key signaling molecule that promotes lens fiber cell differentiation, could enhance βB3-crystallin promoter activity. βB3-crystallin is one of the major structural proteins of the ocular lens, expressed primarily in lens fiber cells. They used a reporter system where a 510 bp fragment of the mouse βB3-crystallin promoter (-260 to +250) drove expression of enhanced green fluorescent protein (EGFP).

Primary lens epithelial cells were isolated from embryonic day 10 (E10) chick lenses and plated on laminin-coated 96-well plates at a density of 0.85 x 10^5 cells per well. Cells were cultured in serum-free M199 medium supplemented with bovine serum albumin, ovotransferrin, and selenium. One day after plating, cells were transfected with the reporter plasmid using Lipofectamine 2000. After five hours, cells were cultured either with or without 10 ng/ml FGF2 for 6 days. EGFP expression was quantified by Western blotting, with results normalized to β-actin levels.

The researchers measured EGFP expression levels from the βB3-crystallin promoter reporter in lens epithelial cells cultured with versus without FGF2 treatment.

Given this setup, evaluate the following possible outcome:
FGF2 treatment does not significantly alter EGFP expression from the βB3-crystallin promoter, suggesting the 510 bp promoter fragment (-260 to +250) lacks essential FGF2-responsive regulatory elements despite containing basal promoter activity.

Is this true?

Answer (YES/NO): NO